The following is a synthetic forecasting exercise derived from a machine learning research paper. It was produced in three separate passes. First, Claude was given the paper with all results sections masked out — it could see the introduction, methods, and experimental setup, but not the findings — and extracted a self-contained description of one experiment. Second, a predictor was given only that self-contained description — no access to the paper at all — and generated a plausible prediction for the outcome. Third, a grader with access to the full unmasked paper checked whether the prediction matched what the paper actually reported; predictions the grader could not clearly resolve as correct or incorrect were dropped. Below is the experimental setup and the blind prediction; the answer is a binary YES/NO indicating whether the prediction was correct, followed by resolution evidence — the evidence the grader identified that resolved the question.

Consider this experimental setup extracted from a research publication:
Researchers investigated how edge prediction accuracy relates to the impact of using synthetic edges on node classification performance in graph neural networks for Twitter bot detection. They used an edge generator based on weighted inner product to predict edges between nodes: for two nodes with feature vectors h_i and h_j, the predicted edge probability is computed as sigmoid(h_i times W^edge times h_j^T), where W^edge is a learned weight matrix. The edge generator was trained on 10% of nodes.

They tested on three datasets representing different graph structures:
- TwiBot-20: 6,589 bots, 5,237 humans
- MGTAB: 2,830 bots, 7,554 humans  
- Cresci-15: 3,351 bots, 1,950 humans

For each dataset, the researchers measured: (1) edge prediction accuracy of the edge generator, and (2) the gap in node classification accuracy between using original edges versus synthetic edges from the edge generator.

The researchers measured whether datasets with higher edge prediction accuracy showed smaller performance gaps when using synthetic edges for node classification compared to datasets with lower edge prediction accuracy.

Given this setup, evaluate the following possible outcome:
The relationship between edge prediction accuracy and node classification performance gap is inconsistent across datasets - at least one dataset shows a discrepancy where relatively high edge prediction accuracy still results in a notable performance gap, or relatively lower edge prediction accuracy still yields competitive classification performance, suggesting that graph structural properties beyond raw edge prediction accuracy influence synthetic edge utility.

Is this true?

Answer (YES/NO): YES